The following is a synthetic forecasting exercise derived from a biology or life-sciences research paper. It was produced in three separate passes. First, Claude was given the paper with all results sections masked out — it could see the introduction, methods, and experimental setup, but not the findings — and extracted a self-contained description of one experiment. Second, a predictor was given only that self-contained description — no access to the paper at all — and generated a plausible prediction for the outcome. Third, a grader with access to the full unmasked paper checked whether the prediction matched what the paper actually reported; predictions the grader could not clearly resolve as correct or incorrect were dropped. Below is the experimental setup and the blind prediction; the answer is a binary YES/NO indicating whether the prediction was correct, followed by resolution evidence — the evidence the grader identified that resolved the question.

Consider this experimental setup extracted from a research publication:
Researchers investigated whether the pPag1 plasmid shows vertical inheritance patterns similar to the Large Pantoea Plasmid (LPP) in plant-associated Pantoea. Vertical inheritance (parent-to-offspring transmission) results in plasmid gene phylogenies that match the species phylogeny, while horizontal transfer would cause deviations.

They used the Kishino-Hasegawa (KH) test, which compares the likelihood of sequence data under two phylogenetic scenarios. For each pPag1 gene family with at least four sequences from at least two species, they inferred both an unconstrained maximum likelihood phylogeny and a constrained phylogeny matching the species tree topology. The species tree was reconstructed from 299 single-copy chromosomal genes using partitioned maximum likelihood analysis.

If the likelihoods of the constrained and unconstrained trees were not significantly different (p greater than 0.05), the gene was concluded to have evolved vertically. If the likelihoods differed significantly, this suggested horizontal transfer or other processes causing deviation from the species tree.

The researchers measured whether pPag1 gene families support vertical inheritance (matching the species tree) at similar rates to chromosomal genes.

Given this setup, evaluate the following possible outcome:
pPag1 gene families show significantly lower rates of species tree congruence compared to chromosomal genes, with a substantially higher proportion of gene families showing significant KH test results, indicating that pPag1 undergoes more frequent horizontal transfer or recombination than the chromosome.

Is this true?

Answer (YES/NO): NO